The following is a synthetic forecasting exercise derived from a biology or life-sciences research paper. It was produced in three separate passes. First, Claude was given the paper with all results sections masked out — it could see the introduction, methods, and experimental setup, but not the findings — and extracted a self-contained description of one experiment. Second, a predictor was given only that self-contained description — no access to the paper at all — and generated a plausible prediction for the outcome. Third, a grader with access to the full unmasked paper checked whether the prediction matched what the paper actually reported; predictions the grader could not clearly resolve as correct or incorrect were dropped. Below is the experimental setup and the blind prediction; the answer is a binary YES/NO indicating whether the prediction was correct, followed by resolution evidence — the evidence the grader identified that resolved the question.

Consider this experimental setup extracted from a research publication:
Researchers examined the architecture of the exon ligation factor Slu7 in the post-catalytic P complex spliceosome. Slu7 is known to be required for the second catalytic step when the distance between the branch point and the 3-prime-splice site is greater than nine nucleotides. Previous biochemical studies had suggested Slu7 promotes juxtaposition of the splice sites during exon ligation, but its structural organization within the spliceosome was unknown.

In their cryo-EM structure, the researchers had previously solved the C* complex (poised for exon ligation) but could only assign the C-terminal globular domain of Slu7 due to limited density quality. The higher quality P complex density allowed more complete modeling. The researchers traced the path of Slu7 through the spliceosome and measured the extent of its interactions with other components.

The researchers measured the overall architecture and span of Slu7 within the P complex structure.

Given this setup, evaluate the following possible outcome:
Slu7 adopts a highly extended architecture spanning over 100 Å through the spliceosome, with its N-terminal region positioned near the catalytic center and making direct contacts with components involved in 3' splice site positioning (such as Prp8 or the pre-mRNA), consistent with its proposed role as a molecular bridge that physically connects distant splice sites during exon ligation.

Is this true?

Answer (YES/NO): NO